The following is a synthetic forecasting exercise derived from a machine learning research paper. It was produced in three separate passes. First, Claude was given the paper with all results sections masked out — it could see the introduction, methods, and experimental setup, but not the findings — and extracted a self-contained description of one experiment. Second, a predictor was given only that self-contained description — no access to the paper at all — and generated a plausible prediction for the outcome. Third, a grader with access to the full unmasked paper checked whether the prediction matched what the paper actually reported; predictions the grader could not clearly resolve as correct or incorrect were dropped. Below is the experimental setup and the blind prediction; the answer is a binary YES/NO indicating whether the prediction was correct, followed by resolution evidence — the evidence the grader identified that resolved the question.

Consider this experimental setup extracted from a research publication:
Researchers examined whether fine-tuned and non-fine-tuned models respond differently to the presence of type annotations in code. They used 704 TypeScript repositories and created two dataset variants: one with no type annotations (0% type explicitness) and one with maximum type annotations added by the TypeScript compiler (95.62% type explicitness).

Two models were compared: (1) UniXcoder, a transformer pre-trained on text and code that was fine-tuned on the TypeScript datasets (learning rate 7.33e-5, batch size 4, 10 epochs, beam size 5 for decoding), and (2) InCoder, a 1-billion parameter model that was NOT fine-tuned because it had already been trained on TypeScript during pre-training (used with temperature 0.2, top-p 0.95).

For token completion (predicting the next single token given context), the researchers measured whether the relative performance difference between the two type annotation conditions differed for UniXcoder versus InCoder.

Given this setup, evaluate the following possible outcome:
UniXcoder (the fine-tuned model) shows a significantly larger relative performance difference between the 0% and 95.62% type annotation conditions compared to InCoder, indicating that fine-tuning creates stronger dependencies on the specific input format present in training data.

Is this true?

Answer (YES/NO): YES